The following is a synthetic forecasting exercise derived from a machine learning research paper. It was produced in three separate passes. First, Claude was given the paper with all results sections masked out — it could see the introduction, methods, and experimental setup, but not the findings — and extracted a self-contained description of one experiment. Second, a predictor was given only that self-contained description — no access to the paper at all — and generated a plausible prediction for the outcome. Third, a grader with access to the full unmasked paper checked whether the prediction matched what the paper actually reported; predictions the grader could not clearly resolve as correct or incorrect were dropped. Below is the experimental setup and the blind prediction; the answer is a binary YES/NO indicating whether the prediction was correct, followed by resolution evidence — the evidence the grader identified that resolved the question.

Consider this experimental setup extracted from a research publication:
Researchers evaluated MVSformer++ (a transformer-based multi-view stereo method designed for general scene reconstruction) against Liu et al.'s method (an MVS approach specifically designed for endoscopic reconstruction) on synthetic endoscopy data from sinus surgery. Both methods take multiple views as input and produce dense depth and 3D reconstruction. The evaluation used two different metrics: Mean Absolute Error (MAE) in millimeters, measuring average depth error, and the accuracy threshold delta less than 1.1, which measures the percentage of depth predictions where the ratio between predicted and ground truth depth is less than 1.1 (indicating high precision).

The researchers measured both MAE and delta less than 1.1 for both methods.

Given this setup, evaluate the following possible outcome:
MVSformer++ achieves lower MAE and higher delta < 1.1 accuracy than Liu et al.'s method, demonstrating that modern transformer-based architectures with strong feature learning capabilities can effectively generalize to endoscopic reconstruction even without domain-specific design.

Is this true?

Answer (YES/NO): NO